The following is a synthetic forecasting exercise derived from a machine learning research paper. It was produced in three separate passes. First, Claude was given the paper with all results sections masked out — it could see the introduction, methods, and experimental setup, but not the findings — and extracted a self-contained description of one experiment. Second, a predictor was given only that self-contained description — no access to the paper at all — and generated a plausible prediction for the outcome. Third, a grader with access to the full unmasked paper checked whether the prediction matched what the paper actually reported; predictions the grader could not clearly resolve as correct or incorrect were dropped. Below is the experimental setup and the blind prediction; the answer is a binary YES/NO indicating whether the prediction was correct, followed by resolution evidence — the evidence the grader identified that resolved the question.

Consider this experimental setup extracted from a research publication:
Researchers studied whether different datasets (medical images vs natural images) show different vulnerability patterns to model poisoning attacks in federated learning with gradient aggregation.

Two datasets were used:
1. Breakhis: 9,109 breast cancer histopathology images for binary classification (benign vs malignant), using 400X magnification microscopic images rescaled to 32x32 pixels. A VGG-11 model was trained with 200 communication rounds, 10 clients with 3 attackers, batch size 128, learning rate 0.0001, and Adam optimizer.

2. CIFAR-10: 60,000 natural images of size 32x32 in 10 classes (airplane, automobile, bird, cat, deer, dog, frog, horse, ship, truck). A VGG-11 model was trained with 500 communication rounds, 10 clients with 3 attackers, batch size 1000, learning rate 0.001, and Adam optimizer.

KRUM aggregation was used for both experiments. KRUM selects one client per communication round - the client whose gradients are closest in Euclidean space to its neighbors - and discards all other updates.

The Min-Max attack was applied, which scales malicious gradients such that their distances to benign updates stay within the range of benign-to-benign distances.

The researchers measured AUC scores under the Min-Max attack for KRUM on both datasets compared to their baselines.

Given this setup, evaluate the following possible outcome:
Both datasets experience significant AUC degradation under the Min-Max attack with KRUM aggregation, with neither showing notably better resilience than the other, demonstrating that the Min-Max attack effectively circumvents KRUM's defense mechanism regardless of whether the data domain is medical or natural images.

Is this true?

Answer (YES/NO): NO